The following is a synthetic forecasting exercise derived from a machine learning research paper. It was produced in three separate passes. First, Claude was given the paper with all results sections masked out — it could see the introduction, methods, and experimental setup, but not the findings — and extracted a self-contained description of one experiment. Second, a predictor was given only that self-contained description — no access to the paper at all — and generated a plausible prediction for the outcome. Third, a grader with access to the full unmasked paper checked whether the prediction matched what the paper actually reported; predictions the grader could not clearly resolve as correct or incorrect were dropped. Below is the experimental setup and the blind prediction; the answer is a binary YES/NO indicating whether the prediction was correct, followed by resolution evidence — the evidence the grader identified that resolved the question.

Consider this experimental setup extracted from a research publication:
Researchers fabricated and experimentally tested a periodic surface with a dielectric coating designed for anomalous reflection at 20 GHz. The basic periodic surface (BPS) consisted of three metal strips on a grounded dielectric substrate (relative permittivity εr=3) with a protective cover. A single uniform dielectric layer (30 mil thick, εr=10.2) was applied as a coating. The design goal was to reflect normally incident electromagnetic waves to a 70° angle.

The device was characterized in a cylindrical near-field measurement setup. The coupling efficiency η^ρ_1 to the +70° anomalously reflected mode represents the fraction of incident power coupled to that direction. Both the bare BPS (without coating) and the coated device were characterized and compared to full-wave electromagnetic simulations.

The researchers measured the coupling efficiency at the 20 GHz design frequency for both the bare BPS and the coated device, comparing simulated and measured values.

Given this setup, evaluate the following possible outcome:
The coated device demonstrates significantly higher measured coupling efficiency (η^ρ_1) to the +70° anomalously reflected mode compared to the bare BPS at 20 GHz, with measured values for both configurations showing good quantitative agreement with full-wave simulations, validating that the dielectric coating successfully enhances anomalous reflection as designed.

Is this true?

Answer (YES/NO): YES